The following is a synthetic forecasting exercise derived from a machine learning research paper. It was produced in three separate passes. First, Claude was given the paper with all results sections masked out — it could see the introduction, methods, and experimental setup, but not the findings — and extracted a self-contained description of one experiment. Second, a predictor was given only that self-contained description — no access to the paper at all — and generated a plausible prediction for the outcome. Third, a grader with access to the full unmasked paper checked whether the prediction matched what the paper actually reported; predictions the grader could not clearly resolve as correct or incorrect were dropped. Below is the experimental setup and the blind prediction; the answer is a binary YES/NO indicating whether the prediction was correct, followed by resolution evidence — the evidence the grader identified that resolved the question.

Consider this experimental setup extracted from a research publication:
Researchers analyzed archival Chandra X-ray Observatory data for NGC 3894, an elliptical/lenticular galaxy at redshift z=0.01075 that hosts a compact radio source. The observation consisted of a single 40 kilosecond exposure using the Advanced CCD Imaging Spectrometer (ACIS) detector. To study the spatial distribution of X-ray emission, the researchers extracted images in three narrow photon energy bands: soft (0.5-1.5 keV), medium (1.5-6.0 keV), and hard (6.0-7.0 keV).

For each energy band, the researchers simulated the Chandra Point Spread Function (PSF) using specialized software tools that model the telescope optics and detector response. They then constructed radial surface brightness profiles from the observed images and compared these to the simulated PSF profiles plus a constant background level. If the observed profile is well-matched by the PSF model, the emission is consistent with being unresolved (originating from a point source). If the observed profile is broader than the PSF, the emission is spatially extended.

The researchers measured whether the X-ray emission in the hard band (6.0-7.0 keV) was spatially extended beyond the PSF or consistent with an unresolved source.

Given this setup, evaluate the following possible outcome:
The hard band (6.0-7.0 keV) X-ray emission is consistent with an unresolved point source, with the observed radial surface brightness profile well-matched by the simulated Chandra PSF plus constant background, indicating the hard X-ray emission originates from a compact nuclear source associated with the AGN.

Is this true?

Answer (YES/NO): YES